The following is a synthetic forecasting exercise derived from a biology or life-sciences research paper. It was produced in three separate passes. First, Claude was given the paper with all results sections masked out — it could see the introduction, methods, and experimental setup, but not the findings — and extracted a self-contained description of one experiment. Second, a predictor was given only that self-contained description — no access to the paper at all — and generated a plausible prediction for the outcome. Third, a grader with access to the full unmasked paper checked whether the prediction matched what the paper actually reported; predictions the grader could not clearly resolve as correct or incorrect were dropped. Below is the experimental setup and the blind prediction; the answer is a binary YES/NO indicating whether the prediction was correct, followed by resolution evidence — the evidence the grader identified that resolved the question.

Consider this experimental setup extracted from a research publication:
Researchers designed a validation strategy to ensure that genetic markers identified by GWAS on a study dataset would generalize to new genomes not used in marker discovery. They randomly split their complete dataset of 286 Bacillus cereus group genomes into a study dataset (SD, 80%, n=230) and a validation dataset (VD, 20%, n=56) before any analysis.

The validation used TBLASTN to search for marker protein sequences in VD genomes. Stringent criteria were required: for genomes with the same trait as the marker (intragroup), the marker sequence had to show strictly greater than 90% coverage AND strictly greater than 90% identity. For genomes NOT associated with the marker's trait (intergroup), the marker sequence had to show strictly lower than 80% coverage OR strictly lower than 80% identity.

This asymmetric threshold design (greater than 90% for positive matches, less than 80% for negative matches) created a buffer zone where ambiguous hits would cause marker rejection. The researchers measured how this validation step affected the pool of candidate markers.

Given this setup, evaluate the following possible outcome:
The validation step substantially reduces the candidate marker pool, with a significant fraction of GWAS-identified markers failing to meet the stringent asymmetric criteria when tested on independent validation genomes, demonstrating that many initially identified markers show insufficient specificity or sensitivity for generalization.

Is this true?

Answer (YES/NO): YES